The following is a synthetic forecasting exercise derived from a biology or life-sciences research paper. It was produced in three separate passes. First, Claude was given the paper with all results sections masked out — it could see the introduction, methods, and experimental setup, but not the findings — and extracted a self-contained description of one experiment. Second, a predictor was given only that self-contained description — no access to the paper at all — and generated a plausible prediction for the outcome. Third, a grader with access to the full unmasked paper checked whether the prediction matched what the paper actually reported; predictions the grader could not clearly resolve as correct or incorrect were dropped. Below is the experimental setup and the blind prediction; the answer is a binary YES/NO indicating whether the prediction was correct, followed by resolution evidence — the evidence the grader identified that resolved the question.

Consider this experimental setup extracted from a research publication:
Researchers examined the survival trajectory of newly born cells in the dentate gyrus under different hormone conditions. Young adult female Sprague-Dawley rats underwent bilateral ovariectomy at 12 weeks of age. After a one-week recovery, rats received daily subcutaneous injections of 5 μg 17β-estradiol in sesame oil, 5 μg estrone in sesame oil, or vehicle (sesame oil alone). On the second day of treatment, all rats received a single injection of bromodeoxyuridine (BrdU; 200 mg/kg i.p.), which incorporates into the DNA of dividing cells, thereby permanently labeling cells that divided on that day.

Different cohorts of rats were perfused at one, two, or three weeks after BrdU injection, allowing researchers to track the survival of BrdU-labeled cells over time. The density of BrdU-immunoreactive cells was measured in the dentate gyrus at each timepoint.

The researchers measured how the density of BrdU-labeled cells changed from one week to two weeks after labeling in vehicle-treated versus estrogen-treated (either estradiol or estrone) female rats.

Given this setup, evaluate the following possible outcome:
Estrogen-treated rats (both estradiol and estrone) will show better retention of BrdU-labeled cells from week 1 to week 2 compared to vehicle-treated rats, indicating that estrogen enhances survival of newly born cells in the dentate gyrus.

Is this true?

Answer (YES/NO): NO